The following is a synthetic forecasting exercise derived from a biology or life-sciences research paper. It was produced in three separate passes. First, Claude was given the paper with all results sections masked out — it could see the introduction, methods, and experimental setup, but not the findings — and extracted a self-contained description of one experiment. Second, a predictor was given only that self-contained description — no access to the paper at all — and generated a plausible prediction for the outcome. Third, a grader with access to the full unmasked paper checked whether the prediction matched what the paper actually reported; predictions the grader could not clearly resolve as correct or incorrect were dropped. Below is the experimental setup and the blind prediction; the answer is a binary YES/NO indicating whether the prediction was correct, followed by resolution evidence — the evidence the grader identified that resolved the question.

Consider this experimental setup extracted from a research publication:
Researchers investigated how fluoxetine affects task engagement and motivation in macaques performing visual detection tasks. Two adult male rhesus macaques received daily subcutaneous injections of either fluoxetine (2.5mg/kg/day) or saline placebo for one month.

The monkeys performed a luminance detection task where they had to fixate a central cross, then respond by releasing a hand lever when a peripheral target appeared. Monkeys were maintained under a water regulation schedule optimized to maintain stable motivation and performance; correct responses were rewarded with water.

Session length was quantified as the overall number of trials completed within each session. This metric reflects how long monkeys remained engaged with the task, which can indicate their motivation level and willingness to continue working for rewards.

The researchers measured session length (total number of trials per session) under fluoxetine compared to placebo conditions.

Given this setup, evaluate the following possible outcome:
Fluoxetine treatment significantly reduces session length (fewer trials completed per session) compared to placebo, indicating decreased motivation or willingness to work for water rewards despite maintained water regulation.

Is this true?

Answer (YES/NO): NO